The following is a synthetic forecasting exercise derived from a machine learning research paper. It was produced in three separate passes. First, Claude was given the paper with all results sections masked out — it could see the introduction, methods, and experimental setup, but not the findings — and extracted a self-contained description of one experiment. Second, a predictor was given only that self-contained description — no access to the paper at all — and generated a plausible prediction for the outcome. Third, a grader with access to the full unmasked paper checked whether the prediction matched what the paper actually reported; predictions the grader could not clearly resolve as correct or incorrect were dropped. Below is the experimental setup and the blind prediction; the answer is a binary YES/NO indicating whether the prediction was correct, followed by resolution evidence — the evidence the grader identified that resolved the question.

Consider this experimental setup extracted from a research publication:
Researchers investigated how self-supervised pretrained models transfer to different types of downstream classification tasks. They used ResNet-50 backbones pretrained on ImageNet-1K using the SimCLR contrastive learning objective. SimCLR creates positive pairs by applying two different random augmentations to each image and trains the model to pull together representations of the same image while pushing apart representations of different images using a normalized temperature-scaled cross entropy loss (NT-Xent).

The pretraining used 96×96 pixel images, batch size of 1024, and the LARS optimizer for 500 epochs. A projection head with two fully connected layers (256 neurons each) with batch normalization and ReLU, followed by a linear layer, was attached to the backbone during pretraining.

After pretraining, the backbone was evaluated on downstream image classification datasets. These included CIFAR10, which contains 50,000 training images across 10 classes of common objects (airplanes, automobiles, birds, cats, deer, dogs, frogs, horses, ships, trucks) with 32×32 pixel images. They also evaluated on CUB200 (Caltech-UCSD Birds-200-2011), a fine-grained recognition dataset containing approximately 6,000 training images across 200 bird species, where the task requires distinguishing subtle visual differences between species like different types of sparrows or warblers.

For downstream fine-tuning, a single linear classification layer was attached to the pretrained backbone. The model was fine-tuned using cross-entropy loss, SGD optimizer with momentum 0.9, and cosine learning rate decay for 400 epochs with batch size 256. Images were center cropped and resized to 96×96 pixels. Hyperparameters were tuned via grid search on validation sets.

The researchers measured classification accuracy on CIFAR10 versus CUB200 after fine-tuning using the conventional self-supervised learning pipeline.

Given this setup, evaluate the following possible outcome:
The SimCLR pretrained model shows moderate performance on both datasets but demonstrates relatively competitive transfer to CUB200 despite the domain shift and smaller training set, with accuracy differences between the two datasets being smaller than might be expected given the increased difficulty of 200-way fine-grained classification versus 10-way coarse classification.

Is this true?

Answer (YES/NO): NO